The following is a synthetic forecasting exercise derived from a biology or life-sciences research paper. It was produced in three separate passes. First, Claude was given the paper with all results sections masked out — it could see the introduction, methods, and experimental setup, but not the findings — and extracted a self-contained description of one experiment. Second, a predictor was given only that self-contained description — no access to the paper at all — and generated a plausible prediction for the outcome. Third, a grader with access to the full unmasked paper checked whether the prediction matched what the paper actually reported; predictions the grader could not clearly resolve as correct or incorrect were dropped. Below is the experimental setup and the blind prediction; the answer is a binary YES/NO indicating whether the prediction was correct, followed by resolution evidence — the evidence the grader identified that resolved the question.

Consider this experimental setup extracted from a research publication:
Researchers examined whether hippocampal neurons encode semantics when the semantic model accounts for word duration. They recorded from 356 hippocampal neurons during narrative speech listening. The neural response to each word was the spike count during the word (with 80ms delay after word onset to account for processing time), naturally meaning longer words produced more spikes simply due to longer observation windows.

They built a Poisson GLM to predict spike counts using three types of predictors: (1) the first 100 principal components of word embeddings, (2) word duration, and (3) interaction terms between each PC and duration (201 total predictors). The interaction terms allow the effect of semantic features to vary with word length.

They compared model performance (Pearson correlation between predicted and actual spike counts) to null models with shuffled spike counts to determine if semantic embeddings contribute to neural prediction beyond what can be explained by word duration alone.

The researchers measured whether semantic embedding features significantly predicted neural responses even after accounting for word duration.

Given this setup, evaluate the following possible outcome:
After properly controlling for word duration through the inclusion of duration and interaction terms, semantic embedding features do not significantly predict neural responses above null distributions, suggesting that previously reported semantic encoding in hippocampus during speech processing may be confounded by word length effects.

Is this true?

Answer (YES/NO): NO